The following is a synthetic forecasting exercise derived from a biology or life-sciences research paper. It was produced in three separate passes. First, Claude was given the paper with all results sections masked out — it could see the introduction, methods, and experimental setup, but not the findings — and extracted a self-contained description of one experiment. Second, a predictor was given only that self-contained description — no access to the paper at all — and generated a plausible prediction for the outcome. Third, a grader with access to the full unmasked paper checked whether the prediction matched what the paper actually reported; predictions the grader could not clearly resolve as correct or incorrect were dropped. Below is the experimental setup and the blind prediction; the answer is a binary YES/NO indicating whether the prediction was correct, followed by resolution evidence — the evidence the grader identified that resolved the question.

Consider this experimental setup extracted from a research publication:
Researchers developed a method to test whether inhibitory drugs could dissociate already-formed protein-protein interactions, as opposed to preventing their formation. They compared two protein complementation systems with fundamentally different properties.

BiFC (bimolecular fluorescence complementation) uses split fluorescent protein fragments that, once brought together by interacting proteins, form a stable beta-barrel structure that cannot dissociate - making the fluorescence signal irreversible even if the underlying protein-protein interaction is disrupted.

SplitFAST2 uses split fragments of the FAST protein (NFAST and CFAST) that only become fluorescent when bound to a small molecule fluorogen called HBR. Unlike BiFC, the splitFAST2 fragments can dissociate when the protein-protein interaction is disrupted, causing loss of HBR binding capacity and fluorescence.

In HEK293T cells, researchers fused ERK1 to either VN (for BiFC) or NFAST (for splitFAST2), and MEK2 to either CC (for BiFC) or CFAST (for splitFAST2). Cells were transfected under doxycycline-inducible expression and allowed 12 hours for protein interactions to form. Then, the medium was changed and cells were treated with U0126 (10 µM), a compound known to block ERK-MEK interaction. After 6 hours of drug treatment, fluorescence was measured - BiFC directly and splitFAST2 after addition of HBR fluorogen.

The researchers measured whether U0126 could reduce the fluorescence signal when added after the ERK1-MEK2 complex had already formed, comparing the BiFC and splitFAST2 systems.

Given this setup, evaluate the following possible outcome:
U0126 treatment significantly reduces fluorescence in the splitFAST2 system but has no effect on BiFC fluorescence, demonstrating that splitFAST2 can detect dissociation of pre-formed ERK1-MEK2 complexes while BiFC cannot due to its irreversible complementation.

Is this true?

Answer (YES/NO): NO